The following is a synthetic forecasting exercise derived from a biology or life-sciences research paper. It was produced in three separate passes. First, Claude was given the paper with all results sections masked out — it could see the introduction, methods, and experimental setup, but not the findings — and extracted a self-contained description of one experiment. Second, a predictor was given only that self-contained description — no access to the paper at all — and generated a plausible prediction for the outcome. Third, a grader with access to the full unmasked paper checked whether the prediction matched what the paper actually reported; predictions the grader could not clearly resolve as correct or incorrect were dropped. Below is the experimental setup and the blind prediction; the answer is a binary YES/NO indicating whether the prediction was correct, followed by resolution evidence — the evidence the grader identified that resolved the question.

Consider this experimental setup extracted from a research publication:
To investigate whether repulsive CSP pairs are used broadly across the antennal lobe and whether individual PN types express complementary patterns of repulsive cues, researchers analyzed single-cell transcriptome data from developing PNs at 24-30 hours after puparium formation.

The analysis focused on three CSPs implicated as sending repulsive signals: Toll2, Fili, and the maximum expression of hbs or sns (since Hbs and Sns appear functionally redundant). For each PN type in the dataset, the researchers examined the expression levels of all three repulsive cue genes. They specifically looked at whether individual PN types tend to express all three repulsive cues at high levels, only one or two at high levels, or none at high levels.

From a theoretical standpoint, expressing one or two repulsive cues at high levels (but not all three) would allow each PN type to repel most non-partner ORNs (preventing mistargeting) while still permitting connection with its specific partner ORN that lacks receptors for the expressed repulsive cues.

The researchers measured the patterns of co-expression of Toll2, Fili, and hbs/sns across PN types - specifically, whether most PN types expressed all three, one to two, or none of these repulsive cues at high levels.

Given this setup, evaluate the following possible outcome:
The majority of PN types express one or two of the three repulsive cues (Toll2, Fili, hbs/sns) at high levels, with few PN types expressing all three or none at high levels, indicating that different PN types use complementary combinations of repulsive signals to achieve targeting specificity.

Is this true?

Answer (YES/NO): YES